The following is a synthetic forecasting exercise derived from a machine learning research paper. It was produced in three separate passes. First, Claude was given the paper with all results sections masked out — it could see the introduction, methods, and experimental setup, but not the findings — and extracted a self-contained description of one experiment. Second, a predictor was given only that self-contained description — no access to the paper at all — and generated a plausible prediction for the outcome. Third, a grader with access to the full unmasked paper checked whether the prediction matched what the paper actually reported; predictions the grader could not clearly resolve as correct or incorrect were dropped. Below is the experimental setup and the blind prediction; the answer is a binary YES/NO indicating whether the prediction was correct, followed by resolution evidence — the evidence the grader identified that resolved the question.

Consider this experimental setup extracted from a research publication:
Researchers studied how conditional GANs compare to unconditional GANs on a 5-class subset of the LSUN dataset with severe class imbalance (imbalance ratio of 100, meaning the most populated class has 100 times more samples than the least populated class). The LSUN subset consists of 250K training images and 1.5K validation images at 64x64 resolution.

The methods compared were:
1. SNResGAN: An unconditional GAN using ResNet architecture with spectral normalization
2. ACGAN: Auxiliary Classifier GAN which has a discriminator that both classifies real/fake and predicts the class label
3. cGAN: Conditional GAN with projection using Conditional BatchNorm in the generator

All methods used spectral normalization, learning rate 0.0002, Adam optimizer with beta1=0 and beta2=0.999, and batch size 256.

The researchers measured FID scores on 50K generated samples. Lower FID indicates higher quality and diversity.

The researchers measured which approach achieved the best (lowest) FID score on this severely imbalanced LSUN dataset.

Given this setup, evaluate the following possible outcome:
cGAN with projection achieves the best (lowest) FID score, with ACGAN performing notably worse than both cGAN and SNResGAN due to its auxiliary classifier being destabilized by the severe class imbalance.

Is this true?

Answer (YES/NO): NO